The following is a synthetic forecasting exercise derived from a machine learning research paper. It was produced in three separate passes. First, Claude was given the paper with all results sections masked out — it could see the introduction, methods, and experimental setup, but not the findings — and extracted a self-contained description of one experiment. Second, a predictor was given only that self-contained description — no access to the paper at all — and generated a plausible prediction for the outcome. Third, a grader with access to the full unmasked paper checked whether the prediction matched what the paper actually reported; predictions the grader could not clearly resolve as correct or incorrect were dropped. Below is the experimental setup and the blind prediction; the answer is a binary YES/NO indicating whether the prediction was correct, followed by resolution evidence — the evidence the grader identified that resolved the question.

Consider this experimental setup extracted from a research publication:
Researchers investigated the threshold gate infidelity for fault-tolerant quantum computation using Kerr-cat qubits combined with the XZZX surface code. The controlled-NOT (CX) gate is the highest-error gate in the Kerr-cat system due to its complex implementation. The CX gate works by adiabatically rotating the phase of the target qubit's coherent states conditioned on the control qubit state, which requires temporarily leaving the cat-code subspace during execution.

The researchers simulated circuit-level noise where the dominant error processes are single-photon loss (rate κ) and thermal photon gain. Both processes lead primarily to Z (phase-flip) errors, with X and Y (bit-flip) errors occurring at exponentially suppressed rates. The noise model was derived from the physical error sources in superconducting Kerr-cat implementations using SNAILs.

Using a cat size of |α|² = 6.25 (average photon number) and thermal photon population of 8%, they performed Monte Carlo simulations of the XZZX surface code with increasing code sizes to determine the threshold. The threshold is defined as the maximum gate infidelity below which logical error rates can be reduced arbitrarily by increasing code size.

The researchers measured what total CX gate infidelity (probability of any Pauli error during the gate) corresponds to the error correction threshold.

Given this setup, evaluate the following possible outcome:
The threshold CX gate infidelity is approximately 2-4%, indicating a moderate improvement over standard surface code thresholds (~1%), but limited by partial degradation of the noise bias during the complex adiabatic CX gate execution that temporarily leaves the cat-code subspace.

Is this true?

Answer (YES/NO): NO